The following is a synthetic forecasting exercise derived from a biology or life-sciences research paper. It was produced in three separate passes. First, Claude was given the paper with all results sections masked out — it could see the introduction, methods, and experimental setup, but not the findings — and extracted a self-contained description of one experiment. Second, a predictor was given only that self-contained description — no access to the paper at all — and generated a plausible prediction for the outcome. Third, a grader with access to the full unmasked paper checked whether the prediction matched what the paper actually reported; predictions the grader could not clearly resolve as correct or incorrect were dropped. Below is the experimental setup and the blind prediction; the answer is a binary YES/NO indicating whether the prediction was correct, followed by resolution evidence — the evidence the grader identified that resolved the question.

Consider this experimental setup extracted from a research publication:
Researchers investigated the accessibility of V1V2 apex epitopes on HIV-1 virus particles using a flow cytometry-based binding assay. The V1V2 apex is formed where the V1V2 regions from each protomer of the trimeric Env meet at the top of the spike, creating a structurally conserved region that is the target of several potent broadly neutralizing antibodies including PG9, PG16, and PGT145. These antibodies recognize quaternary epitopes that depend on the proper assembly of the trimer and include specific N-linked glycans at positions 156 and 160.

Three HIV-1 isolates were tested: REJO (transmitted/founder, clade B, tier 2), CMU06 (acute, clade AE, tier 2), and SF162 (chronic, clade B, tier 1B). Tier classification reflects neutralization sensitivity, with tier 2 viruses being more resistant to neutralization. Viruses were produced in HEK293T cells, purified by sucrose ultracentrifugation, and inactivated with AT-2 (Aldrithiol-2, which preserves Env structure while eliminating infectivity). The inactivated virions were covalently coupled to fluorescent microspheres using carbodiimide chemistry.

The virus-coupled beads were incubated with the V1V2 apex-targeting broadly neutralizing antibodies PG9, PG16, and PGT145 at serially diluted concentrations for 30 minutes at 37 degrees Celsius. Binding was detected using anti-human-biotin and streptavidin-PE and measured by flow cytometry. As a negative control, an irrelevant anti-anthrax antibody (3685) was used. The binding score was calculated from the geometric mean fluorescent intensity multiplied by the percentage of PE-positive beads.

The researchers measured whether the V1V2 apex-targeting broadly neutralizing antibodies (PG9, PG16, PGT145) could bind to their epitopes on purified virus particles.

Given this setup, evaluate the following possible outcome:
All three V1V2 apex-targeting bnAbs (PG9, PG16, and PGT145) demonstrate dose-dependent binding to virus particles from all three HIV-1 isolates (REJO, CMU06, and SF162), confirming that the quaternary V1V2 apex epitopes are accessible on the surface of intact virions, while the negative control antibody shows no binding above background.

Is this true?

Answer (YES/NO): NO